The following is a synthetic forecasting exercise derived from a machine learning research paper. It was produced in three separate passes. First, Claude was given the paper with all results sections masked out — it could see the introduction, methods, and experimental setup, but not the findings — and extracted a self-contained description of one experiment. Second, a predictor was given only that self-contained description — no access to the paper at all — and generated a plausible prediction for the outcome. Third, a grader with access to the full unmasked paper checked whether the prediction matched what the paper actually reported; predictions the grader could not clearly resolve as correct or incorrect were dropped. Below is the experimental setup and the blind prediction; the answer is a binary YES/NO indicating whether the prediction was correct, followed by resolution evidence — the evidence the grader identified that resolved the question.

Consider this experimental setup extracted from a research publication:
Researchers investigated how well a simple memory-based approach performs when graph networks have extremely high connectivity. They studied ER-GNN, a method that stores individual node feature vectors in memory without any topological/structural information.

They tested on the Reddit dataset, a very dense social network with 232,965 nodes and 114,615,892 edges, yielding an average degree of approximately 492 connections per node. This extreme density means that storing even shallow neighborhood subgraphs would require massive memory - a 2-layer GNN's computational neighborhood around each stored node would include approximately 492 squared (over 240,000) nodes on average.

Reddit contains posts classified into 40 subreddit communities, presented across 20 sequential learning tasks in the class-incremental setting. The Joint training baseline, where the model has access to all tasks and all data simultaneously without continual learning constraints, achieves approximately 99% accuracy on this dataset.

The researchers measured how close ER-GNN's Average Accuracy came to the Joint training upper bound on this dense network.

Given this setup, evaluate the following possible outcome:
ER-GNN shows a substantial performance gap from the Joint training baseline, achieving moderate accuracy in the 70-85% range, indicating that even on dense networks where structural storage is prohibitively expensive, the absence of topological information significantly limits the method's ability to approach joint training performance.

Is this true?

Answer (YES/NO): NO